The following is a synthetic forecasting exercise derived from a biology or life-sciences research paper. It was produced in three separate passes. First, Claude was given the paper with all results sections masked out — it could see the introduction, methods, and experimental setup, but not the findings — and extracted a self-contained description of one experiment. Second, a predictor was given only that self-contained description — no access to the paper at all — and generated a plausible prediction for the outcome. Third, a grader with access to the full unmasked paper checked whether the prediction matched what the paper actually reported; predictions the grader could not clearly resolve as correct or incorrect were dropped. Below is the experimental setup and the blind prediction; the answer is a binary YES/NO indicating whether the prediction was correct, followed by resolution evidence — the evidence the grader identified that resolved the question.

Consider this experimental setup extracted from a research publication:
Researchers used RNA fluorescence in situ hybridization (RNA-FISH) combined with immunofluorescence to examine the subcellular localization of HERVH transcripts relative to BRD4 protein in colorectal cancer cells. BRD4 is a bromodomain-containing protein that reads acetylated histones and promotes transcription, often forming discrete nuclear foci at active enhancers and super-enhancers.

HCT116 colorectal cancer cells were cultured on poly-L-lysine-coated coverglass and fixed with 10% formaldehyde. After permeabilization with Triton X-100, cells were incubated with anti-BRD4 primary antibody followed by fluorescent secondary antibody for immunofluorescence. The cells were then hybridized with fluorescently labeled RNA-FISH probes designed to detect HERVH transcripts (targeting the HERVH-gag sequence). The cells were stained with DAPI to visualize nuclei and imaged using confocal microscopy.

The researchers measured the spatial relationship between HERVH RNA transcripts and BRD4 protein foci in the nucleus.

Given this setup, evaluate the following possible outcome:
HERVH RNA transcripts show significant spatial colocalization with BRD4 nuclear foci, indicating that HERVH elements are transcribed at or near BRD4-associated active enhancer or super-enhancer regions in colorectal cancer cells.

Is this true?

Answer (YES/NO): NO